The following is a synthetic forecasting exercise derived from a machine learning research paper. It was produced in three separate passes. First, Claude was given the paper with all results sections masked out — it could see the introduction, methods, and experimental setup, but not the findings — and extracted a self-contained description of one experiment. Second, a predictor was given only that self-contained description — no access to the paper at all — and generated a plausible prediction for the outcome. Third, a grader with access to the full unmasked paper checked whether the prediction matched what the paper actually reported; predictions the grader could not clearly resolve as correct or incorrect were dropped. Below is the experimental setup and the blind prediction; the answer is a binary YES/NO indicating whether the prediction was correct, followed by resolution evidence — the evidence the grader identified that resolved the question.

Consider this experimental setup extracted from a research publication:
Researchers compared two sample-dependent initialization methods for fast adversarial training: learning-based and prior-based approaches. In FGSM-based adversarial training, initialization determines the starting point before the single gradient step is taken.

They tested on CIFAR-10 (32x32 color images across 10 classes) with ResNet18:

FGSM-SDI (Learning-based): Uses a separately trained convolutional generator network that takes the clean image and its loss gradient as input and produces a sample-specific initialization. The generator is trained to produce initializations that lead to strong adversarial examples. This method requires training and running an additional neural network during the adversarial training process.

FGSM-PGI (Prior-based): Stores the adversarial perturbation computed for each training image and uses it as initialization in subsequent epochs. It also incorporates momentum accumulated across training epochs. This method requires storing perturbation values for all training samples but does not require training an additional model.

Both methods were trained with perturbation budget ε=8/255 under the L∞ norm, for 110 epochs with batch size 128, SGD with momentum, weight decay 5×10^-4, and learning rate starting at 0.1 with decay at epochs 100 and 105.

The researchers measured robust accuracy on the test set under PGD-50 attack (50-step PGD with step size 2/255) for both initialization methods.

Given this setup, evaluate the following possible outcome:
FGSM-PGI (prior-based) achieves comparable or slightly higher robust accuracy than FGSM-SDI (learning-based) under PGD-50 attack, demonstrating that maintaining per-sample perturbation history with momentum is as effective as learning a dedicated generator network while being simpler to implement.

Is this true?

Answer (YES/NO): NO